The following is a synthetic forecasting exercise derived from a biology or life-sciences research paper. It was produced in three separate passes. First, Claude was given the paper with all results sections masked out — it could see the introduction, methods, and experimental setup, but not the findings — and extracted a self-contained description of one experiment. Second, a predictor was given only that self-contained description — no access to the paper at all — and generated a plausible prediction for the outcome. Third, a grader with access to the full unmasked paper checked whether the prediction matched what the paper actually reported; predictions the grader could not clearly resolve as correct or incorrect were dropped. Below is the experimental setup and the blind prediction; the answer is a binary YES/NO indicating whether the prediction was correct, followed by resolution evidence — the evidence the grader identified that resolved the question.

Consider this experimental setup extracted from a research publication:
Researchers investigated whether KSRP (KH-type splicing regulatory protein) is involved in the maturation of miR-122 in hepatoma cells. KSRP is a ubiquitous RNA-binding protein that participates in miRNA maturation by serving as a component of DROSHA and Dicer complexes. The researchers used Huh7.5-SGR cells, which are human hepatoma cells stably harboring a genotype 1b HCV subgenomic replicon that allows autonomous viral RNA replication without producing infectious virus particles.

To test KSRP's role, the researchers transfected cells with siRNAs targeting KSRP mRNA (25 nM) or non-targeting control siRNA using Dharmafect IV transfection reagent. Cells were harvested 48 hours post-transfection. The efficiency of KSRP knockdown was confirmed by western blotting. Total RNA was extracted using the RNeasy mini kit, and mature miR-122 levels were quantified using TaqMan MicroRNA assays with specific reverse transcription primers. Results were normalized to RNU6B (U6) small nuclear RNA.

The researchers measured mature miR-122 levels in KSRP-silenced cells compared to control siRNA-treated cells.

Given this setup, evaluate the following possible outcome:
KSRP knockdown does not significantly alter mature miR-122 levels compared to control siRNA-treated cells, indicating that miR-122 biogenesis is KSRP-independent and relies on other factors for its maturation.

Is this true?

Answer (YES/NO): NO